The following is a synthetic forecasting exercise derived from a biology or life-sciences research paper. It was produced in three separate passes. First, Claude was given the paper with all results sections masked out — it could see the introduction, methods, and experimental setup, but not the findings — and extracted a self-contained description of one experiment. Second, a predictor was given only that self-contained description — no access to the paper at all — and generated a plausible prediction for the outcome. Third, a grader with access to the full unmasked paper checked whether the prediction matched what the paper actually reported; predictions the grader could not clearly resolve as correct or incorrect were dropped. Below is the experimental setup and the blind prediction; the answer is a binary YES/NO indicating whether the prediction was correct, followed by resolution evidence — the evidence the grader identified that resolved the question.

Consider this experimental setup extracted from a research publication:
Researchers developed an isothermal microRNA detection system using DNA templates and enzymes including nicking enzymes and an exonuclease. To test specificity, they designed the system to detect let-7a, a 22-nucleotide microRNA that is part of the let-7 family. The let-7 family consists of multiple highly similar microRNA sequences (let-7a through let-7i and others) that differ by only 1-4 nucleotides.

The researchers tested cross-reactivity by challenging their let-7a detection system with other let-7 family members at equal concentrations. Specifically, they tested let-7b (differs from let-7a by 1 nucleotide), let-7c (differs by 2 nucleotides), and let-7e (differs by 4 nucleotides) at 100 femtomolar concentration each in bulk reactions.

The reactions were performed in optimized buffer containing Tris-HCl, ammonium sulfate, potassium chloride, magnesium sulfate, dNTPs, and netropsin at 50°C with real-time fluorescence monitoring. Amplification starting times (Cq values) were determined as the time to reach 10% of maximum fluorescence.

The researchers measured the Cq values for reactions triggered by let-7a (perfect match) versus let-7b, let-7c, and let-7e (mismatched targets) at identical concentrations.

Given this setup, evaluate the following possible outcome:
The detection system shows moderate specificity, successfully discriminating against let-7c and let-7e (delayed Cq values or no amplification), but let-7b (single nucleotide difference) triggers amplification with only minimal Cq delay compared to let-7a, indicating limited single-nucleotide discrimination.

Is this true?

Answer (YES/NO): NO